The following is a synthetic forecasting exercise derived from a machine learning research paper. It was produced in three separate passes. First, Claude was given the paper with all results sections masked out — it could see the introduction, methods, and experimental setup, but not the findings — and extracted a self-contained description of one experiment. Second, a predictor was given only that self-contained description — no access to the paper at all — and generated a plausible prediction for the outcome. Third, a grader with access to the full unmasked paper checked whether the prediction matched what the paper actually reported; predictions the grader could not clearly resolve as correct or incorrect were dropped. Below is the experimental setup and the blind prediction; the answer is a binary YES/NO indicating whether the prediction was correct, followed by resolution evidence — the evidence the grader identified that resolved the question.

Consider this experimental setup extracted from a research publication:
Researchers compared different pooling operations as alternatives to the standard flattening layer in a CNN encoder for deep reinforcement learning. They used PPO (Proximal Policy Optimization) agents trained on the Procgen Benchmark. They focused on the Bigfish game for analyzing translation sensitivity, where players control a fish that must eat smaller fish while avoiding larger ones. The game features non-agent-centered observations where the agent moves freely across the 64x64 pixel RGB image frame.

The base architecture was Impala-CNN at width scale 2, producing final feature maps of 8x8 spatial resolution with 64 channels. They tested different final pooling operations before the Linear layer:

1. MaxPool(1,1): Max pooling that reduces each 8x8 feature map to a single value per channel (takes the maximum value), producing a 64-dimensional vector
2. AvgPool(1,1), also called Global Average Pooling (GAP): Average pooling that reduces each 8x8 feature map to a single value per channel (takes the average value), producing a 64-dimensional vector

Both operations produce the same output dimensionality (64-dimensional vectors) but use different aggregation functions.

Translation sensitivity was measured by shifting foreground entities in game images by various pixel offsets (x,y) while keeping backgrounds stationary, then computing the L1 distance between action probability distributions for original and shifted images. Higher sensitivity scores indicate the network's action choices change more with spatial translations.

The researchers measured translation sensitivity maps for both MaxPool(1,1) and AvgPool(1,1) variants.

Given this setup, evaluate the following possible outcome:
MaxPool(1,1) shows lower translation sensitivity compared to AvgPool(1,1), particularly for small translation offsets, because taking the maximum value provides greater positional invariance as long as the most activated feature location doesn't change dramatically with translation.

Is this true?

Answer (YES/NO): NO